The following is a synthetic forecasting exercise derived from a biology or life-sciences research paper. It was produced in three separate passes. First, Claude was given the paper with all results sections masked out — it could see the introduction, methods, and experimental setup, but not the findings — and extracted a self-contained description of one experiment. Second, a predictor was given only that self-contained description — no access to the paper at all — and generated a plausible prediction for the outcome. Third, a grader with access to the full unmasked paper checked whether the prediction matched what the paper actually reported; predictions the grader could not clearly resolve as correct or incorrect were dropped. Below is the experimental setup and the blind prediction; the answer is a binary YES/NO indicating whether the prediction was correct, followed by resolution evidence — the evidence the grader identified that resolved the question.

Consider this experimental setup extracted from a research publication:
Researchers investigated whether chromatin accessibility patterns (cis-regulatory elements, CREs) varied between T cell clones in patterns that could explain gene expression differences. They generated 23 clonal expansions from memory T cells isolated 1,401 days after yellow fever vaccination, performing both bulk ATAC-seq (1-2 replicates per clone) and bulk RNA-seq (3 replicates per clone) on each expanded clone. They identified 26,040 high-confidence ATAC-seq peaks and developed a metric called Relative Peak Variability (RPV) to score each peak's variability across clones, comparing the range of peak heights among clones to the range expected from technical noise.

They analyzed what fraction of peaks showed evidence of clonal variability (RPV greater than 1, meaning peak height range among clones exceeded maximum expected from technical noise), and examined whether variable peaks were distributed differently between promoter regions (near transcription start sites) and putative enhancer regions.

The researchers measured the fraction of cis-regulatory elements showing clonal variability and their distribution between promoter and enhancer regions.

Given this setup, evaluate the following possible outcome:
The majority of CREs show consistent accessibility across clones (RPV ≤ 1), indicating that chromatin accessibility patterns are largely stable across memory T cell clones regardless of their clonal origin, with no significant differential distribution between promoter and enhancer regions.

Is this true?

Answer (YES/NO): NO